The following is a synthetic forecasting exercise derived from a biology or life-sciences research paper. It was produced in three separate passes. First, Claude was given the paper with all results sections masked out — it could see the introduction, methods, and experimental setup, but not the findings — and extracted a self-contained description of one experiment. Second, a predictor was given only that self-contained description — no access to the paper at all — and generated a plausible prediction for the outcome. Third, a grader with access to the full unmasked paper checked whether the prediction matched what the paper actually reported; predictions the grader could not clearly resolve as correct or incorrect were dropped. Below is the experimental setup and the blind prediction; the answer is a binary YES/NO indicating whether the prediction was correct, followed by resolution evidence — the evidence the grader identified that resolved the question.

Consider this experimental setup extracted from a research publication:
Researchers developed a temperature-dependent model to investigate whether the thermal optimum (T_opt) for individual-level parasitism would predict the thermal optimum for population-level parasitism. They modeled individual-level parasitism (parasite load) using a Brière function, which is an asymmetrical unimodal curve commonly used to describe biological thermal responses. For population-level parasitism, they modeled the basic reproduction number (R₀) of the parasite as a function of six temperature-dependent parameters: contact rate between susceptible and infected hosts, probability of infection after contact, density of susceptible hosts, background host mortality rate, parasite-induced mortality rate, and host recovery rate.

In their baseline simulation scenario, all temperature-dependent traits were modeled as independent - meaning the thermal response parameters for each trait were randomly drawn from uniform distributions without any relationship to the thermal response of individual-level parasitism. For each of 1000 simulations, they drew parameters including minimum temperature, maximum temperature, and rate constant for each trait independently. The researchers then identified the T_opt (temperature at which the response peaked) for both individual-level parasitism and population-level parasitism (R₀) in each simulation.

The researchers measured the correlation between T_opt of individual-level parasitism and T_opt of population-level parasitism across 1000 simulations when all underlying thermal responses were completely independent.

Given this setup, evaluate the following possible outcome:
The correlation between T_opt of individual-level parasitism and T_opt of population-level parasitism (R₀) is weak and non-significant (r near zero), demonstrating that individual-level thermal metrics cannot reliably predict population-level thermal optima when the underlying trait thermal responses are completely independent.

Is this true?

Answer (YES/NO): YES